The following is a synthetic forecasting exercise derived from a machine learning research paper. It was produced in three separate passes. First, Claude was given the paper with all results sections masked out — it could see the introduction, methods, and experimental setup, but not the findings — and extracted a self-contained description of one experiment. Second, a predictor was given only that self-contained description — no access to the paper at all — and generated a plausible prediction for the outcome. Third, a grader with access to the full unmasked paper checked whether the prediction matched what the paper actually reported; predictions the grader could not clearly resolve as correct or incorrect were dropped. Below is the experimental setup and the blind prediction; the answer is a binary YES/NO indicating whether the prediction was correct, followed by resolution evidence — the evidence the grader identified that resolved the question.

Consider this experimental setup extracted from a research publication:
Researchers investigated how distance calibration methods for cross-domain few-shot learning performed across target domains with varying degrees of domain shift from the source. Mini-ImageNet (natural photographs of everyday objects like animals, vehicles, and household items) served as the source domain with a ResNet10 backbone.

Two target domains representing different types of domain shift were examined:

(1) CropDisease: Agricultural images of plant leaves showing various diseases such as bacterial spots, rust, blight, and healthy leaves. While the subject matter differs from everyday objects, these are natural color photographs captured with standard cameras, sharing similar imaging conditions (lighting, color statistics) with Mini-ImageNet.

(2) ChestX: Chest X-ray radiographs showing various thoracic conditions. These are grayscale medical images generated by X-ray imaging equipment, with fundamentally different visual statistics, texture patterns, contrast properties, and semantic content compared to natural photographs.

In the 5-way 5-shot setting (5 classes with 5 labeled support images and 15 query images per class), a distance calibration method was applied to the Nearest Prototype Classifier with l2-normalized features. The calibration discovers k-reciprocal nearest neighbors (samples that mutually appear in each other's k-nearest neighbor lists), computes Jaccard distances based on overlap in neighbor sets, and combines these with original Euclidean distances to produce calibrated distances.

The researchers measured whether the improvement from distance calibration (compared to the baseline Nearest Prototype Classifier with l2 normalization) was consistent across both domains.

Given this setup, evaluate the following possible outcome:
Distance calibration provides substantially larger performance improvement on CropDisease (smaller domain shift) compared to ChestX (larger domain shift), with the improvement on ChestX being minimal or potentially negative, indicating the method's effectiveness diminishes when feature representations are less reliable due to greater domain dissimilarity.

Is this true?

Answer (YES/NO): YES